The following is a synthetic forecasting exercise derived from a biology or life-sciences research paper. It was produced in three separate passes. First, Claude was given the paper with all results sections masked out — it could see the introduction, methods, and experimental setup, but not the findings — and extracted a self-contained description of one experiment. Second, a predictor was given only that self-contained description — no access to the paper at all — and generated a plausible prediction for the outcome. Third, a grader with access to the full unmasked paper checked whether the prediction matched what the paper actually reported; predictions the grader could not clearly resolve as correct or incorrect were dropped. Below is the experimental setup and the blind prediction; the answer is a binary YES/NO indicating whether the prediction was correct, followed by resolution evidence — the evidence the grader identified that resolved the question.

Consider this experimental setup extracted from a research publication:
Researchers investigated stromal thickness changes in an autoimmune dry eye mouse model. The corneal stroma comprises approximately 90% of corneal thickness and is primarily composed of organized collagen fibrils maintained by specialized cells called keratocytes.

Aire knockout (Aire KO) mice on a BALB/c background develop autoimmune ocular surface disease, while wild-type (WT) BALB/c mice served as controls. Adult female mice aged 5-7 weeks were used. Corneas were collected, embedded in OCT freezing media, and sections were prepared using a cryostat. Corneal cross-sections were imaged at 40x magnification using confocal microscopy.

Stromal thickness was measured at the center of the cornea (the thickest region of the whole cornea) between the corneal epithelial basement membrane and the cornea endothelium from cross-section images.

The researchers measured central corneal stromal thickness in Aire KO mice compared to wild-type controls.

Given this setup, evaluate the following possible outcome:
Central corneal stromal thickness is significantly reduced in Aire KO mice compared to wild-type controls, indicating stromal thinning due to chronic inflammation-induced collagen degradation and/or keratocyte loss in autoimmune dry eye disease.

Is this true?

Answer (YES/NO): NO